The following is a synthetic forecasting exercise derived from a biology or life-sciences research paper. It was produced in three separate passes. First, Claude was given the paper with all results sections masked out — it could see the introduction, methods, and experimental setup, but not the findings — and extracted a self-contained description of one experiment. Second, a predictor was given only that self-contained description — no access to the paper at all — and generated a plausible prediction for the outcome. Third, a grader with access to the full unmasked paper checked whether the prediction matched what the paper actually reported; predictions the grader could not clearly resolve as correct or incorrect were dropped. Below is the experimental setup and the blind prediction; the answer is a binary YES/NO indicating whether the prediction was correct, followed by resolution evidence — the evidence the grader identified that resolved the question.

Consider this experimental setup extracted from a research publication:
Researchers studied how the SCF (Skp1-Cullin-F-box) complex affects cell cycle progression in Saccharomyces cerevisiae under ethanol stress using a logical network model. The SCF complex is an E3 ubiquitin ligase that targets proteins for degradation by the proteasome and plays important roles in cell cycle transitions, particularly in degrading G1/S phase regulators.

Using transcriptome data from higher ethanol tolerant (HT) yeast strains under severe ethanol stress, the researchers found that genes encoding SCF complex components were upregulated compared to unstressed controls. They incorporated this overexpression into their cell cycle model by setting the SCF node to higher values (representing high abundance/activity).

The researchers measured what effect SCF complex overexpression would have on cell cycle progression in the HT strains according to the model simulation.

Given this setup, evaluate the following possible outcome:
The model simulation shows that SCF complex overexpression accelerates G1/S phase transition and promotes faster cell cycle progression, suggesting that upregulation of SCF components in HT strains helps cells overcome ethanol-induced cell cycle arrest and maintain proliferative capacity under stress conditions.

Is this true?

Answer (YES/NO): NO